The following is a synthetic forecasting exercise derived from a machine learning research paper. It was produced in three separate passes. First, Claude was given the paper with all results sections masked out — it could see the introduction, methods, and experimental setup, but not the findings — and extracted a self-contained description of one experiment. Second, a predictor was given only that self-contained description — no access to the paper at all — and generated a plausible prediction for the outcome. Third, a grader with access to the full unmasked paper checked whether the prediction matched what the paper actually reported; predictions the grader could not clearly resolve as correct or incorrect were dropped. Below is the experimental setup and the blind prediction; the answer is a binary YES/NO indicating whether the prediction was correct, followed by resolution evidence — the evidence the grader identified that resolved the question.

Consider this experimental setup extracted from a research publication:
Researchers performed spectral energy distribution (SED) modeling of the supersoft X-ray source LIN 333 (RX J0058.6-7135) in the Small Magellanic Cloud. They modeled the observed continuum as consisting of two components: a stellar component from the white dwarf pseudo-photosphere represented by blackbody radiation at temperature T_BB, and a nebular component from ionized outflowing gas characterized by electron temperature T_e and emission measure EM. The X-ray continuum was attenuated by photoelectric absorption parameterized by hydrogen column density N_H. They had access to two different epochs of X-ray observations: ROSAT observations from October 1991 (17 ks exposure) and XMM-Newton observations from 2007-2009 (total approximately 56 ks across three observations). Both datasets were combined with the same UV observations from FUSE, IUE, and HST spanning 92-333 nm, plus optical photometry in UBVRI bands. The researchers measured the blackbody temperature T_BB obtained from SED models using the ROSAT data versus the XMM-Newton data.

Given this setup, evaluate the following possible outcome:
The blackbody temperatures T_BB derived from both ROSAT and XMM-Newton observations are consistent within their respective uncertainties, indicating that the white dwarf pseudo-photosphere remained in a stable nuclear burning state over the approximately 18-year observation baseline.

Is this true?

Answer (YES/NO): NO